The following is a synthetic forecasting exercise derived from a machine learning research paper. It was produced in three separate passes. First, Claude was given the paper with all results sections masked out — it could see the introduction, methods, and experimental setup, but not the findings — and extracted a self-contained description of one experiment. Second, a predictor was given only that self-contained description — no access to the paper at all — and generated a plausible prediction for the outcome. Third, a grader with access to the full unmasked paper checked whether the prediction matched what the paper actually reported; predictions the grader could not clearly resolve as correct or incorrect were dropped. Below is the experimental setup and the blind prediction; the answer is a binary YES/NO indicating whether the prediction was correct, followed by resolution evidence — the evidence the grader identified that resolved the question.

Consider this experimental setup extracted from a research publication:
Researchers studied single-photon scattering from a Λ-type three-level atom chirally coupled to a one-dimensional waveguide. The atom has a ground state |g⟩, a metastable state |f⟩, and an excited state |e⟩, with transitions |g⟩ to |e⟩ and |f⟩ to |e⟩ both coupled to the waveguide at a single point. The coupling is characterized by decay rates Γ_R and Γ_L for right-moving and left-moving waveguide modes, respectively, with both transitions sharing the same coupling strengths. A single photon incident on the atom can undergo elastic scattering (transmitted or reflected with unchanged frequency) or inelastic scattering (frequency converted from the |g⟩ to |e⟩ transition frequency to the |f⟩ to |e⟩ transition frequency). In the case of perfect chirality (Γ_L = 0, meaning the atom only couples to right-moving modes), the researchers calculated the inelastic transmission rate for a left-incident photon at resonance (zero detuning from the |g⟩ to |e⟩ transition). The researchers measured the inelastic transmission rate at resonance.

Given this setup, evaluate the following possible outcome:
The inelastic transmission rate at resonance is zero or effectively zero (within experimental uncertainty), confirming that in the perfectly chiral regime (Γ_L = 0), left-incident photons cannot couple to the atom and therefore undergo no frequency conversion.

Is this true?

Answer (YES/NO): NO